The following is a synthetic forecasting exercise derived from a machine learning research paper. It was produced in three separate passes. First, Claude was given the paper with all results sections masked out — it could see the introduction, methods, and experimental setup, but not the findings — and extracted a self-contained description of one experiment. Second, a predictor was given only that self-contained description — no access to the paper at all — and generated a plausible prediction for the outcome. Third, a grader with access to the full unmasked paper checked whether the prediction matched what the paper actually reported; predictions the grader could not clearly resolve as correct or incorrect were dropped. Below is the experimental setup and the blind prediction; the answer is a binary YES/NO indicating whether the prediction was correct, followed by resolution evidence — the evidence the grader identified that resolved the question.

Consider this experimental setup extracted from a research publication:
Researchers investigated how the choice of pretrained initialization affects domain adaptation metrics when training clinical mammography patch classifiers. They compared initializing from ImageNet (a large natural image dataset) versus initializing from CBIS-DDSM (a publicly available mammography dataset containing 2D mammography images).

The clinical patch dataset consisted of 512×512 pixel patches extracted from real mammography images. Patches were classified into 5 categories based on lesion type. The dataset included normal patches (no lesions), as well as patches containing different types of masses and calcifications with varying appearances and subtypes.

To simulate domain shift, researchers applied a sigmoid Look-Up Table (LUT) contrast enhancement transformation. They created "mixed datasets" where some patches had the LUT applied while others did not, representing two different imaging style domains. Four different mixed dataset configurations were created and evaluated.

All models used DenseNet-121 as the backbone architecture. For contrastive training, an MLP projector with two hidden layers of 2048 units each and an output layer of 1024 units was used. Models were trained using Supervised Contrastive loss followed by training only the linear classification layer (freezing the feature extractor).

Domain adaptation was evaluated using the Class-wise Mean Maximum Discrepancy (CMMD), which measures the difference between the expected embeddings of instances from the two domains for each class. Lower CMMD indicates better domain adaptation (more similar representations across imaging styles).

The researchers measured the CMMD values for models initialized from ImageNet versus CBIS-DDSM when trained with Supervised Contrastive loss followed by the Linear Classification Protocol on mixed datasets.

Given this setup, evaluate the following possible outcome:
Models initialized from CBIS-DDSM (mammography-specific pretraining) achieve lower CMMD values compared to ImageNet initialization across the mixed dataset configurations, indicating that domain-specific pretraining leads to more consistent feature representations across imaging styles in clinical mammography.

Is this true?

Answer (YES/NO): YES